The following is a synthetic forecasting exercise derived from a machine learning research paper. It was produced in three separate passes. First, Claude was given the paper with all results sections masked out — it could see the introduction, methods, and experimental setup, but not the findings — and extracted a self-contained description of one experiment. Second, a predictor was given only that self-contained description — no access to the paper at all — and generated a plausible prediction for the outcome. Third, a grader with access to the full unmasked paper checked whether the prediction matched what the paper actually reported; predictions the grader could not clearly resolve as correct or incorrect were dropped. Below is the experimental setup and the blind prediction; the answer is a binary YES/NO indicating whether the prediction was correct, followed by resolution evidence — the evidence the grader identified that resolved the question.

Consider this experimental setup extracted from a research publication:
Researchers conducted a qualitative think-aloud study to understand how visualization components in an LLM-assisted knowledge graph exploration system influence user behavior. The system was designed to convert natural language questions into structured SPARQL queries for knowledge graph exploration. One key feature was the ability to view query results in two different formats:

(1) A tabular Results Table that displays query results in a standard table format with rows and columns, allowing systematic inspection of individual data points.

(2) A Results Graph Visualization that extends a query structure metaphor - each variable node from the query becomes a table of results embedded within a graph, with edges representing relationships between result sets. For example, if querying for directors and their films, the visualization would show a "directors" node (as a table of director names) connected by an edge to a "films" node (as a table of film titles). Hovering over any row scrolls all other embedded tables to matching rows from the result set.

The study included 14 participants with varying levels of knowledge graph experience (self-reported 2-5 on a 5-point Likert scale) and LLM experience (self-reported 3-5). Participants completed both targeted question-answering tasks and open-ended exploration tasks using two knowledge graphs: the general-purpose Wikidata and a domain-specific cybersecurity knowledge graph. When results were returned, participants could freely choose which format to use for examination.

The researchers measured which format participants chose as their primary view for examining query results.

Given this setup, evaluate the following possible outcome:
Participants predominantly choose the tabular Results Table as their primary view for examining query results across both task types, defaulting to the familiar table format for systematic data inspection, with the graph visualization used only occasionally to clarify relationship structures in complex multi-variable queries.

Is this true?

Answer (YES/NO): NO